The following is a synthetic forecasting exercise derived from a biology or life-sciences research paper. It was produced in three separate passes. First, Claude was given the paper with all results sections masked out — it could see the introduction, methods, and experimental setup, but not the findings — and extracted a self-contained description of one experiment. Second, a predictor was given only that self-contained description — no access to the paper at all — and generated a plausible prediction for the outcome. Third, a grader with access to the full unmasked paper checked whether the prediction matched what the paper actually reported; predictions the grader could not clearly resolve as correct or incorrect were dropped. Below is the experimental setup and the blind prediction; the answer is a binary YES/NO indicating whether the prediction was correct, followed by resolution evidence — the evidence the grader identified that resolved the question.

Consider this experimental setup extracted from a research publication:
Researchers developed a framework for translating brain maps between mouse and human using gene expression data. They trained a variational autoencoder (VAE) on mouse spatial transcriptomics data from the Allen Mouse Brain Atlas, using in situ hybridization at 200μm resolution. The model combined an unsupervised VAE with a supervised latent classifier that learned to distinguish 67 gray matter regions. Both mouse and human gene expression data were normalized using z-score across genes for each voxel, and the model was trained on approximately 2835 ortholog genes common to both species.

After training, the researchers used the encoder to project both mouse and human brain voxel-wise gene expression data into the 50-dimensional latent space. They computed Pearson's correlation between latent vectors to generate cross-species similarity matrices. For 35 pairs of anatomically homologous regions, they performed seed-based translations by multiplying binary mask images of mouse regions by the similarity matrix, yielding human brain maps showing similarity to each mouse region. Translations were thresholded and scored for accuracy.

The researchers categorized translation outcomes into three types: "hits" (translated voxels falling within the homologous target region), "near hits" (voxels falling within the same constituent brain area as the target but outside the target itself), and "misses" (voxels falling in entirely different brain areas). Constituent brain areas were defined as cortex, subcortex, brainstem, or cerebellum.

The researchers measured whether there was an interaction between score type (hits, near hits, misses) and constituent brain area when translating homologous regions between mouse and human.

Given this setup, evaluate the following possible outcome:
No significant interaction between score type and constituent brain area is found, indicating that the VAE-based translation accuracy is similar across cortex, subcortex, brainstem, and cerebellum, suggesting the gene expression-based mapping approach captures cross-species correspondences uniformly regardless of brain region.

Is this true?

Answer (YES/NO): NO